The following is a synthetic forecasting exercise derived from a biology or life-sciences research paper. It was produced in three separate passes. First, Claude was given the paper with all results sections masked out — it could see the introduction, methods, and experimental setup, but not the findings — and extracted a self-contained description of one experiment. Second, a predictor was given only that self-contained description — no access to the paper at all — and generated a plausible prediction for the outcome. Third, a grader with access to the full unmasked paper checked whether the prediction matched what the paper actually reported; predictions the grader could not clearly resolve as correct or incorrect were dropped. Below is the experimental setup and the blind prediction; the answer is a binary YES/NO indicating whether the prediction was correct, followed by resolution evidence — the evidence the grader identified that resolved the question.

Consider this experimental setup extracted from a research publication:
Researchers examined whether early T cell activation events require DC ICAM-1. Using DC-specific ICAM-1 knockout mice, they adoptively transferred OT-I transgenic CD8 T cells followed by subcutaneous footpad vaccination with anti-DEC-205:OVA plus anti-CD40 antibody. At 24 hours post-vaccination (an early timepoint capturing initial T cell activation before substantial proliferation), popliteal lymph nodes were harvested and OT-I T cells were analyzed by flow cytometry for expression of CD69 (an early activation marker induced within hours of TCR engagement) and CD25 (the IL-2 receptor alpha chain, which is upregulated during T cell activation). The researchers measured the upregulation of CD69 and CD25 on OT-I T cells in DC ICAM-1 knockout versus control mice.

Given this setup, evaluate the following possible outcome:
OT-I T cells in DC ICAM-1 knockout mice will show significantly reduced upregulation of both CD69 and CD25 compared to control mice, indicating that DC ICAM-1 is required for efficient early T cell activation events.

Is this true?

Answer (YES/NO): NO